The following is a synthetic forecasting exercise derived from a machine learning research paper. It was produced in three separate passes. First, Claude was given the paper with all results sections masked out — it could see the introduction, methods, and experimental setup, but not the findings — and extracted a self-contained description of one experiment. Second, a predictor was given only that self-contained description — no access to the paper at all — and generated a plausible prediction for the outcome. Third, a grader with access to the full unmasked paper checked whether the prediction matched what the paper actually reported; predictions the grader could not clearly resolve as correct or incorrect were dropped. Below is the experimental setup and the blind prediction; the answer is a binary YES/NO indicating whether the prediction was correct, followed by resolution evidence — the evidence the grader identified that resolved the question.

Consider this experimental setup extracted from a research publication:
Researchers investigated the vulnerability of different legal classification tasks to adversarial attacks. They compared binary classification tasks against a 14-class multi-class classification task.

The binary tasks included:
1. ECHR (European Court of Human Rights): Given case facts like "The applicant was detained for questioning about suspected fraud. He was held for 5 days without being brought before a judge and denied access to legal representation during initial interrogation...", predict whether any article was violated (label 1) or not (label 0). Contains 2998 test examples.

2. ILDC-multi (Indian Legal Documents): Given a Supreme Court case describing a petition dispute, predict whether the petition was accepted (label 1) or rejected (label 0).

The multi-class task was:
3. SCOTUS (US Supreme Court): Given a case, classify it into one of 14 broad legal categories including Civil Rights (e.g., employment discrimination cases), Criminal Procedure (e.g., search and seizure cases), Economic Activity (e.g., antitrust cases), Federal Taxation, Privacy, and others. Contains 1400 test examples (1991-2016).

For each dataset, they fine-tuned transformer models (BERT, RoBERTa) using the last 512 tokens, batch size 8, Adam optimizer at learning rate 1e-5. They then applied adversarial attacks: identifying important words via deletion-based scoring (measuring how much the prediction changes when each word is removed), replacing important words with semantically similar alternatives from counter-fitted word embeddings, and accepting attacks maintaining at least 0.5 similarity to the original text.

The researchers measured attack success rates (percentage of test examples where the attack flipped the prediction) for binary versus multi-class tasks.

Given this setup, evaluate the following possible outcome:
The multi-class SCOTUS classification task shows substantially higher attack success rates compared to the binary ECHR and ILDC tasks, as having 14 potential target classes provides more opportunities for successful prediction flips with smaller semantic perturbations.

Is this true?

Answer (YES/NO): NO